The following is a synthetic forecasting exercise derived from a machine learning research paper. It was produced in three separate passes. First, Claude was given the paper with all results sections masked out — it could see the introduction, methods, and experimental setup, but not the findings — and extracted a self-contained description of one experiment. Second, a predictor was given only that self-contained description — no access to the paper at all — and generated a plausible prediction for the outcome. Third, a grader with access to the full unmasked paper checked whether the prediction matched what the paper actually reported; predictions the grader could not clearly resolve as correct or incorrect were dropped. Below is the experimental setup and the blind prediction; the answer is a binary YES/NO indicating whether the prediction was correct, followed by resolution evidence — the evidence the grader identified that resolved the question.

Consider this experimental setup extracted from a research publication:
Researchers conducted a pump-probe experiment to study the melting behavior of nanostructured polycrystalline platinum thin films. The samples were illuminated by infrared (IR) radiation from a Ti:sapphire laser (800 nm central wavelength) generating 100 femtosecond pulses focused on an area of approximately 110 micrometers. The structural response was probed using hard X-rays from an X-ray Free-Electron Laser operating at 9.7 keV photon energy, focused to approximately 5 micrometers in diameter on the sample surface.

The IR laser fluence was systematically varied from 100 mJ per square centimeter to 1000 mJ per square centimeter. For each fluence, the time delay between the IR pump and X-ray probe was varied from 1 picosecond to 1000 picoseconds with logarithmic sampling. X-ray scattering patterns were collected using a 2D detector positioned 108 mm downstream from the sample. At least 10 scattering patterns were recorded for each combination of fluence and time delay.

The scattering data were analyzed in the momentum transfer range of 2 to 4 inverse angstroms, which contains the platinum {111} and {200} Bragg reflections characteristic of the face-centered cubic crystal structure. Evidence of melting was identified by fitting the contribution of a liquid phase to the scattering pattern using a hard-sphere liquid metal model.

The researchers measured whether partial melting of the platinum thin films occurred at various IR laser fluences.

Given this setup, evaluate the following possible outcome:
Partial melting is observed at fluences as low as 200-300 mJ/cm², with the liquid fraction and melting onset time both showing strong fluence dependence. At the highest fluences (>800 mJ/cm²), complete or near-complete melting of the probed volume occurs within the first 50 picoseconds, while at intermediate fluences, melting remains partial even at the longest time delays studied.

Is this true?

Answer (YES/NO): YES